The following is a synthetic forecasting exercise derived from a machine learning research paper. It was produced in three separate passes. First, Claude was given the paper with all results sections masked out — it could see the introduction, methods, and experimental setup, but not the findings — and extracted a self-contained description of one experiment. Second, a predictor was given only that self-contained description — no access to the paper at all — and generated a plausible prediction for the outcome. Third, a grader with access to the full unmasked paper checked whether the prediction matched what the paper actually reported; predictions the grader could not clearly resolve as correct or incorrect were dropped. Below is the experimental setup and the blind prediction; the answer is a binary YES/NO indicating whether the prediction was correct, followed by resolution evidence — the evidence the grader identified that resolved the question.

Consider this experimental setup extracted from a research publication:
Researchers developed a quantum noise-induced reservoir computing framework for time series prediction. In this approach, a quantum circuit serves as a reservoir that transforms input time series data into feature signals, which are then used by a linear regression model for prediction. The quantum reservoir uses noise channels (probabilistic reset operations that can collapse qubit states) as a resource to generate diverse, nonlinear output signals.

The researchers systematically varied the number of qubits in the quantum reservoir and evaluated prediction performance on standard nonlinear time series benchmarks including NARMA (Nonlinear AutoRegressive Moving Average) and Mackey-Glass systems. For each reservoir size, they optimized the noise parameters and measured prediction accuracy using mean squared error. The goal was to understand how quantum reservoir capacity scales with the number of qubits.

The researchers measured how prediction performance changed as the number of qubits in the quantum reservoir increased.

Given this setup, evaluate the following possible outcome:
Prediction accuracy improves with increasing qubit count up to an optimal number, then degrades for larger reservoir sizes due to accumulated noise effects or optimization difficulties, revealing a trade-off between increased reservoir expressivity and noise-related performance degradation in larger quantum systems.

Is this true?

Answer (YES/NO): NO